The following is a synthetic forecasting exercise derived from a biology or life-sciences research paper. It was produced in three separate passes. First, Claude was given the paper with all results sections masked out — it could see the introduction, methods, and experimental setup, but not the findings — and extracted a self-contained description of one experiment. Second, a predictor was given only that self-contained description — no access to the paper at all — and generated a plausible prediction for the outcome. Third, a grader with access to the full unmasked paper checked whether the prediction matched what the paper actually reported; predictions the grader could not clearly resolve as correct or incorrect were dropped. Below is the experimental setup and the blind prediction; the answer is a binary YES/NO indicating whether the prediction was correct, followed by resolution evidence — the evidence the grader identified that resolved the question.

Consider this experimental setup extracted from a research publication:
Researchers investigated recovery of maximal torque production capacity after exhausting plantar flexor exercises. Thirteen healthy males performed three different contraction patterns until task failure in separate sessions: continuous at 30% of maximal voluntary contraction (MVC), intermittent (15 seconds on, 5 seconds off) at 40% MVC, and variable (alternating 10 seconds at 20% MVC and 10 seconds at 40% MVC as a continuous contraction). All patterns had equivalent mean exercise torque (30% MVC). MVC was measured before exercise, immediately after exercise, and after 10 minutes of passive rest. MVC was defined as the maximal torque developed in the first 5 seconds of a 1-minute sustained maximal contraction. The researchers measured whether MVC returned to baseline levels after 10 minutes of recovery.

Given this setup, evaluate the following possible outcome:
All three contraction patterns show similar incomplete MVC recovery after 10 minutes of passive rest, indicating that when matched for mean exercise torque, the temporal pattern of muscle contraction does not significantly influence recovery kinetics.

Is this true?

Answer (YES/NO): YES